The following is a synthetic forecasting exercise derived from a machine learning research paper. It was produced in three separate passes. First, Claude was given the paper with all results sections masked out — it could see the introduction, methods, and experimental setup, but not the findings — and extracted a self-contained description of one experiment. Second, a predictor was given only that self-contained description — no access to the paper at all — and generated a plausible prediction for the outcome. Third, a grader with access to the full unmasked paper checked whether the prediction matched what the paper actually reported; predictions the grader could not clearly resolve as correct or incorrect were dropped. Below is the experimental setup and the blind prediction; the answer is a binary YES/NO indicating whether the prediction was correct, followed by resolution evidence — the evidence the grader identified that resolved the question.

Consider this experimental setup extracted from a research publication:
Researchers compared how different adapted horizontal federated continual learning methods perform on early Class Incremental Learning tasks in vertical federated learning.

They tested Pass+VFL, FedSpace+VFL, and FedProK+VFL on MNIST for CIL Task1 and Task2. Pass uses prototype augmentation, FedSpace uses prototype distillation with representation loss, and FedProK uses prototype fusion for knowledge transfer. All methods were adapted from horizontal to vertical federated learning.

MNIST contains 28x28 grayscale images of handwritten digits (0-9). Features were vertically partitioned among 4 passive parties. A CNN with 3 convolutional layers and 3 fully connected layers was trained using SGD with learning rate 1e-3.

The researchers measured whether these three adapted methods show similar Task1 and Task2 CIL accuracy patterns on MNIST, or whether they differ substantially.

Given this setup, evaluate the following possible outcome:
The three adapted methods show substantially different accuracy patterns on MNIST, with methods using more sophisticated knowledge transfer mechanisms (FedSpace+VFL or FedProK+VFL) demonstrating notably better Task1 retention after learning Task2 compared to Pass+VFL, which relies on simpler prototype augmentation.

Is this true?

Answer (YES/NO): NO